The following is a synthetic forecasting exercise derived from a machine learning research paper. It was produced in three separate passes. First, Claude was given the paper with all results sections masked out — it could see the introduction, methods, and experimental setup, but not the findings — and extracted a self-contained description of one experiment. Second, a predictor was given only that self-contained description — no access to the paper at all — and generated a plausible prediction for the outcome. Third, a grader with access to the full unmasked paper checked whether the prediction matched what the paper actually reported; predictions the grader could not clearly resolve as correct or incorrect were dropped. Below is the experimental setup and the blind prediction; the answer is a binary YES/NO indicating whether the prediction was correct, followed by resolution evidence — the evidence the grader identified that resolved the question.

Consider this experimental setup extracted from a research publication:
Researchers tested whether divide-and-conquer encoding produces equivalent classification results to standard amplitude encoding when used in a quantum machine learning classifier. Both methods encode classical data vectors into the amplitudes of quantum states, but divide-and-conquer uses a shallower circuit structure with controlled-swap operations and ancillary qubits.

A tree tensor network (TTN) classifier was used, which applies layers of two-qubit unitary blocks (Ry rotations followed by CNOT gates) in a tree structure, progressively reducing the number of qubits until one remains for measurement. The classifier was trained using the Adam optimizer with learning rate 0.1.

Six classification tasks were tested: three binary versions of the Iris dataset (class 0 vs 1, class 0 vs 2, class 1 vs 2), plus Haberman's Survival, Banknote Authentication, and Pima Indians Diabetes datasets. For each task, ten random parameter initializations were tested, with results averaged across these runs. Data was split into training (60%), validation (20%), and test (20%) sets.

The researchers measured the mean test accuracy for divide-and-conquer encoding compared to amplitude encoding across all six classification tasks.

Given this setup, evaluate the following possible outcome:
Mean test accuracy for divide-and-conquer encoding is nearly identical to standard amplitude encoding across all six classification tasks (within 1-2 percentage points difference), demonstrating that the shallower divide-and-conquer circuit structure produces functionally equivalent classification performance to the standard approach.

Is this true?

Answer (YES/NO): YES